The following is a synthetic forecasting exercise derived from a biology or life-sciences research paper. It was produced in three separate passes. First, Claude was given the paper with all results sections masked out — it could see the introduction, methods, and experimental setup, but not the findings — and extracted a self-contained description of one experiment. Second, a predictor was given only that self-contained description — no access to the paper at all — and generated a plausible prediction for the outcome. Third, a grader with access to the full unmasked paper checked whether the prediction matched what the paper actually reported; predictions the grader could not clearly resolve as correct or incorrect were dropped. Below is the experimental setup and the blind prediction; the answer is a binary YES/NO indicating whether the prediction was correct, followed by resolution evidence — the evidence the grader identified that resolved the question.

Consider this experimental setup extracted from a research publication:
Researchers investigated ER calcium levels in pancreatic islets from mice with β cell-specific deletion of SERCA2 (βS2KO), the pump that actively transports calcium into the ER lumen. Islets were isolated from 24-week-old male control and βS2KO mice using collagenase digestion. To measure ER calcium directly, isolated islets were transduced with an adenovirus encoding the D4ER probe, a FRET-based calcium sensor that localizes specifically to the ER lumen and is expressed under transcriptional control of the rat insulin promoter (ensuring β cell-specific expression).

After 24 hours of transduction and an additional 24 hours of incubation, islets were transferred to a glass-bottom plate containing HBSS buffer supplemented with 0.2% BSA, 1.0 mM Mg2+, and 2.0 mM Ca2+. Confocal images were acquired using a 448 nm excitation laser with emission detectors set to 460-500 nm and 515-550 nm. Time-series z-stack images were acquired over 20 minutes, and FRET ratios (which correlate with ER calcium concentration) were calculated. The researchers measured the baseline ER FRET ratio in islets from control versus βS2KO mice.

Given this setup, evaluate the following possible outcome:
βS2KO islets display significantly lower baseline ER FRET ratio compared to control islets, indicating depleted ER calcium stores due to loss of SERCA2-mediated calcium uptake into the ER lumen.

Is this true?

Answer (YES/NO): YES